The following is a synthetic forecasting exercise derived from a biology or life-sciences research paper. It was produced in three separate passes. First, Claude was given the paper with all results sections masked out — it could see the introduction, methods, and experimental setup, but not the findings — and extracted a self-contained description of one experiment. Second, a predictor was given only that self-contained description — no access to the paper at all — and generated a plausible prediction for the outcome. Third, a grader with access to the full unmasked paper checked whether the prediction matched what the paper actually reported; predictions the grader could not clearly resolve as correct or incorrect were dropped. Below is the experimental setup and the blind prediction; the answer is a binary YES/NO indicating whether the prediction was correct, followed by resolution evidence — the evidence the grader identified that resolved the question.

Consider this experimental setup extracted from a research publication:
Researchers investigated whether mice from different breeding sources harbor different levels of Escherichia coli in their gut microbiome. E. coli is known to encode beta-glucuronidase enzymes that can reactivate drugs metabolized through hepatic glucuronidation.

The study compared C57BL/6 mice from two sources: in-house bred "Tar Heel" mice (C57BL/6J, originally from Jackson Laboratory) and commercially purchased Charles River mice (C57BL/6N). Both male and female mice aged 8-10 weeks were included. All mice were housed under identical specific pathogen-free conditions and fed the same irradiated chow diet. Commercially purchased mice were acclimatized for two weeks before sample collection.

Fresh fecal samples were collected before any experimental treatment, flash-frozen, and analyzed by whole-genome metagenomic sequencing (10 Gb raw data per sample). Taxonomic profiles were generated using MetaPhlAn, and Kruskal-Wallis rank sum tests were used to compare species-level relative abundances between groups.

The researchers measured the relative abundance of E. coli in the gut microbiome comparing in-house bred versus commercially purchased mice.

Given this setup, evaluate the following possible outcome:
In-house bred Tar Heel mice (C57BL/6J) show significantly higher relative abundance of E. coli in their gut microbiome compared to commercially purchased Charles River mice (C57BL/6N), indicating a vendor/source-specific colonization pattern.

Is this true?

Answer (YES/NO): YES